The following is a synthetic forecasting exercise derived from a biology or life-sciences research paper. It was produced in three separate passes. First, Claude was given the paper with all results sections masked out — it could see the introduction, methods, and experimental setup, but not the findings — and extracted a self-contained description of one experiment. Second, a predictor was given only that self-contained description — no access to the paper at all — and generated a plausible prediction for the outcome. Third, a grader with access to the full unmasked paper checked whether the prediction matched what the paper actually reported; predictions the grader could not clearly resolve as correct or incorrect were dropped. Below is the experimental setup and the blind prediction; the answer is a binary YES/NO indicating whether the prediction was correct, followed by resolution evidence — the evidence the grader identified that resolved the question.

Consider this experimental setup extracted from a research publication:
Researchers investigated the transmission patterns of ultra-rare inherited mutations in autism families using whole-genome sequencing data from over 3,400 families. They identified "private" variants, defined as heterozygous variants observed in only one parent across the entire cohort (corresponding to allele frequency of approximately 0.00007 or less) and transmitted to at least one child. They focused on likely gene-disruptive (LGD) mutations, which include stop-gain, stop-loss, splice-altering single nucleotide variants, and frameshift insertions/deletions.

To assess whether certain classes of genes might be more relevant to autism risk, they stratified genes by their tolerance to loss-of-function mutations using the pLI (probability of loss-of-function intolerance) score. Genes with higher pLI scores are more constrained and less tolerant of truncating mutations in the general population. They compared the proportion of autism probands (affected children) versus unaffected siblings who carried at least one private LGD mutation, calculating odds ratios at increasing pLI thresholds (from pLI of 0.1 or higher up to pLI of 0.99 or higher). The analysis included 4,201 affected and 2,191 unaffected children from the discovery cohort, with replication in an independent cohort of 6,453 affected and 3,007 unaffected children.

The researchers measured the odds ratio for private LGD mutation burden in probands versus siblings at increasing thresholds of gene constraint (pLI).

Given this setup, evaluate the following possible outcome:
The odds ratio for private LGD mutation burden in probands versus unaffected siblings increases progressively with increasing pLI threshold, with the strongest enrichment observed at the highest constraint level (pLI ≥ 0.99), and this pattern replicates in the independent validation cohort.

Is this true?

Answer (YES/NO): YES